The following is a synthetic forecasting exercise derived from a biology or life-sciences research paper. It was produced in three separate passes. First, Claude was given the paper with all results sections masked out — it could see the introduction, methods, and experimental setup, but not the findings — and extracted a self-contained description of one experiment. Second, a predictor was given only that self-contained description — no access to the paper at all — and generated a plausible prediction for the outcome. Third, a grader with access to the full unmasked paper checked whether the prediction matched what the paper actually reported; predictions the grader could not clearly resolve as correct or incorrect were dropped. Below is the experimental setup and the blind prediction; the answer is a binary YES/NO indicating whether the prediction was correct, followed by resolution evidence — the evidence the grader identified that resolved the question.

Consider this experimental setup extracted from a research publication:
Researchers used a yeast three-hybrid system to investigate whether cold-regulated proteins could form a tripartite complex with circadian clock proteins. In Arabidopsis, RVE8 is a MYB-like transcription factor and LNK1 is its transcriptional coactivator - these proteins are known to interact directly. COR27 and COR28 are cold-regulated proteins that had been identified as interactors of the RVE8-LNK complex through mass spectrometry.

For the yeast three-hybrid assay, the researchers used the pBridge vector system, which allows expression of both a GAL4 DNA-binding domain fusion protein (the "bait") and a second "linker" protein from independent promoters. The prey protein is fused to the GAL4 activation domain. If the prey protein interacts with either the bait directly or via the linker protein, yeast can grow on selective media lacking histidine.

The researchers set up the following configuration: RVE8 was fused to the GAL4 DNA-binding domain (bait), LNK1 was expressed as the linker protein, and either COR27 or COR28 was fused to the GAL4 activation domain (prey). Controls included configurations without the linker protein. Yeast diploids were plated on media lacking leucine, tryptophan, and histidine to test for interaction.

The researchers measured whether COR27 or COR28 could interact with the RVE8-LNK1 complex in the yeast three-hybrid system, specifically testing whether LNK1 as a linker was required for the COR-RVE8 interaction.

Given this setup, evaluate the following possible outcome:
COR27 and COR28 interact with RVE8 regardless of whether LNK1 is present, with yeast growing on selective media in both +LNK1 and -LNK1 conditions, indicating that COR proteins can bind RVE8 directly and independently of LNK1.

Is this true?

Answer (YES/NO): NO